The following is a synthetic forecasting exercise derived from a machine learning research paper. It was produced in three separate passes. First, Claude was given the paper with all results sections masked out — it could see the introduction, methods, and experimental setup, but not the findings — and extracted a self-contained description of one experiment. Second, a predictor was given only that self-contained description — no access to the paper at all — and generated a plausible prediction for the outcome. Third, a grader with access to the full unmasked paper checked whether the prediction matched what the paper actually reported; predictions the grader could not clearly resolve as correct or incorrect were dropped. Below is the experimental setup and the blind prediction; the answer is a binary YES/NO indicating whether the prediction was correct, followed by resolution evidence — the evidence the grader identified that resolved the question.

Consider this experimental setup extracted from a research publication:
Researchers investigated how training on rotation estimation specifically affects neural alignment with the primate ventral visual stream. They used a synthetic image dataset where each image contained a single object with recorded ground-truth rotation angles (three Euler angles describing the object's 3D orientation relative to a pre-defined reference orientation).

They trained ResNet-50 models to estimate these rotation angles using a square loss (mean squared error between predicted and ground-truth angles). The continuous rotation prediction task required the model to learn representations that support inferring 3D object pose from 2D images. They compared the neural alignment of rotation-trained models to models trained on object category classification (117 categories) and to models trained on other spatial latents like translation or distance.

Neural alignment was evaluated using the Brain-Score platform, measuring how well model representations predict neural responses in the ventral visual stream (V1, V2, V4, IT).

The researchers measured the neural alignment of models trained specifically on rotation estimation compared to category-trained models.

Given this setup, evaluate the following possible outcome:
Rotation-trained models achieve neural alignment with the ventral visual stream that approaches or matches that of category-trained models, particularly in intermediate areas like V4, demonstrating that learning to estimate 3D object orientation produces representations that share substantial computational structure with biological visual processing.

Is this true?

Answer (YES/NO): YES